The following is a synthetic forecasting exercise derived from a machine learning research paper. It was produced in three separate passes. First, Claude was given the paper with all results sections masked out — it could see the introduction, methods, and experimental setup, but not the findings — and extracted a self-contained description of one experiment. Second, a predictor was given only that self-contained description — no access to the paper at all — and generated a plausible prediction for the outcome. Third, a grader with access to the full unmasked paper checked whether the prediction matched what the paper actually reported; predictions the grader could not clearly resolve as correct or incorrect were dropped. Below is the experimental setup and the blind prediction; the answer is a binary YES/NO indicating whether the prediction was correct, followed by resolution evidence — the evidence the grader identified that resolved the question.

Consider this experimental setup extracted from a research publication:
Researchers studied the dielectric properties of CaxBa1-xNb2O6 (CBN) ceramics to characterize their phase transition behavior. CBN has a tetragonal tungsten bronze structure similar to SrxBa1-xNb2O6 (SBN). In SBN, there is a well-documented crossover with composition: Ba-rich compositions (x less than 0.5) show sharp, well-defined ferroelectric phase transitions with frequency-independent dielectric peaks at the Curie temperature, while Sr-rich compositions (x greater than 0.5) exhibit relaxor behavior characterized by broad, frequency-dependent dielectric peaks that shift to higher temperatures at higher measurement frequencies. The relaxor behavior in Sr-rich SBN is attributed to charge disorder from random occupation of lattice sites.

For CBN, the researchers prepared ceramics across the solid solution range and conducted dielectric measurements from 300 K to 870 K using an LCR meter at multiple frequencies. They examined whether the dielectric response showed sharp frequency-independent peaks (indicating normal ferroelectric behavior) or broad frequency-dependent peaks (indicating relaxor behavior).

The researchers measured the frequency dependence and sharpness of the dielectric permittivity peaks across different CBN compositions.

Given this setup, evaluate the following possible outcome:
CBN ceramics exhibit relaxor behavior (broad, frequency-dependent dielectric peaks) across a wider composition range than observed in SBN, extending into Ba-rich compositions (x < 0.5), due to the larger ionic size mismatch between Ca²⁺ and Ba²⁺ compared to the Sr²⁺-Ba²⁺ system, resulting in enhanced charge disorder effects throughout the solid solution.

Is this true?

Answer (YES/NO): NO